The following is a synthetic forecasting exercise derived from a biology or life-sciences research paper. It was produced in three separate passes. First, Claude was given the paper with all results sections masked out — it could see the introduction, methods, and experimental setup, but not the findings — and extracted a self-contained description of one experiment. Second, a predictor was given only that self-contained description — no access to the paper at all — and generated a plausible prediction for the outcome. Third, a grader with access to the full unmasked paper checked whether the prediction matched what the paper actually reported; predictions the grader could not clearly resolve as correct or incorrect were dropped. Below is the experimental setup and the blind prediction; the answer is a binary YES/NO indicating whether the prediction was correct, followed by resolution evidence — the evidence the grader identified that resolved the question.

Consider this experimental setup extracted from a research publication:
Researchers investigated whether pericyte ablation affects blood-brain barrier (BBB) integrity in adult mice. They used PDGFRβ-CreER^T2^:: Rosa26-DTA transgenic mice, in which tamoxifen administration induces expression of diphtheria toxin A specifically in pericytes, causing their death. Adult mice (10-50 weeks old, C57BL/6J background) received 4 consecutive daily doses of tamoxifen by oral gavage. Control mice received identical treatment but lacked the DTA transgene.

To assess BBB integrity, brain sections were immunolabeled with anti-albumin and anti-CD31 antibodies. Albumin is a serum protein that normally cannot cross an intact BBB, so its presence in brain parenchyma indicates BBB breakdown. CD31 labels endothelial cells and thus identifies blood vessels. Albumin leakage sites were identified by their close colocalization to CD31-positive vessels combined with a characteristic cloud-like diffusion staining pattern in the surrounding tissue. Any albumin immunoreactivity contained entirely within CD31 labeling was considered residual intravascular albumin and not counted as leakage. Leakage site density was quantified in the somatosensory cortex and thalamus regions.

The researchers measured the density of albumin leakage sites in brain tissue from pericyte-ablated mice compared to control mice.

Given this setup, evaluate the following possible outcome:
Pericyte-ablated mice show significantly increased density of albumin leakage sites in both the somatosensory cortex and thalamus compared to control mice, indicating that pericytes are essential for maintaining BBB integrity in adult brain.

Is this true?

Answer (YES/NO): NO